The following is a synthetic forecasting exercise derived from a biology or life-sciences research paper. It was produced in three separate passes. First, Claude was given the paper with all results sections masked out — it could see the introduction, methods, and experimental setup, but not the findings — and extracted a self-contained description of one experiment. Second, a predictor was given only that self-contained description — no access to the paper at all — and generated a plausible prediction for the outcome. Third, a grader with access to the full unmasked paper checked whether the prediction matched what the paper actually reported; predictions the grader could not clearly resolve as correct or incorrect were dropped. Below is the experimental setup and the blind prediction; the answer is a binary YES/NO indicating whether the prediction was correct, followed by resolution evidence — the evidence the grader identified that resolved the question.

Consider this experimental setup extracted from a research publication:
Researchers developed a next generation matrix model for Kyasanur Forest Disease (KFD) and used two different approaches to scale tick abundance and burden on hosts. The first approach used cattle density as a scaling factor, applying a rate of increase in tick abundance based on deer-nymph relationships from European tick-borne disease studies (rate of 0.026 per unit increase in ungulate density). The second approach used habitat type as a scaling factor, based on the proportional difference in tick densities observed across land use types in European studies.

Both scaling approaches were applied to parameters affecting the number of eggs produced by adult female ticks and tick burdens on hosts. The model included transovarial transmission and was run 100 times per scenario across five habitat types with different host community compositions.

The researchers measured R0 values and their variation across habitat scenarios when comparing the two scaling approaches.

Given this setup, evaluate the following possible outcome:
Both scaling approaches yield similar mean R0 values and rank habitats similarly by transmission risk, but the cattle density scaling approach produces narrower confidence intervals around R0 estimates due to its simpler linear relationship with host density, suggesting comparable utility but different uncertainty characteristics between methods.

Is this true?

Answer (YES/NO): NO